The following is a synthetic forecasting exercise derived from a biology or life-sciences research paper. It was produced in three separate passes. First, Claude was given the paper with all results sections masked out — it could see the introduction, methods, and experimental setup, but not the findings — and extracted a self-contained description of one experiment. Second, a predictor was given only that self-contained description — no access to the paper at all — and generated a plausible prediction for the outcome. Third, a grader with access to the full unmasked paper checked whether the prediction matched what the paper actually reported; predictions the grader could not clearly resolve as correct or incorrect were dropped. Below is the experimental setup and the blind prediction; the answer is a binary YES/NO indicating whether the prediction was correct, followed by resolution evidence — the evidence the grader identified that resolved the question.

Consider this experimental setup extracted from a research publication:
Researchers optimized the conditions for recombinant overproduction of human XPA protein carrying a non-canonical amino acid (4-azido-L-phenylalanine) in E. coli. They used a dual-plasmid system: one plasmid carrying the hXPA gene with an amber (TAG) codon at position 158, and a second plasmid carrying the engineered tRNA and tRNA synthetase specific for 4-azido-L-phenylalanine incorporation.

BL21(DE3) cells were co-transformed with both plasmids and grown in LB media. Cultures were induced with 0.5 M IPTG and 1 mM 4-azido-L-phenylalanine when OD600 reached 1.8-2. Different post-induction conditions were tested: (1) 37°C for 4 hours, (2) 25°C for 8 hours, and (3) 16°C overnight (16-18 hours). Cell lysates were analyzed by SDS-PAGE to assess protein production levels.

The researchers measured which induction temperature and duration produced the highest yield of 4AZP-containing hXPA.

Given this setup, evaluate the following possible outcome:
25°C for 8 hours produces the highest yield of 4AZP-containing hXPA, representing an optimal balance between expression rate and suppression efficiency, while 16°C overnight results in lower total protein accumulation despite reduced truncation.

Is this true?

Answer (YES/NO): NO